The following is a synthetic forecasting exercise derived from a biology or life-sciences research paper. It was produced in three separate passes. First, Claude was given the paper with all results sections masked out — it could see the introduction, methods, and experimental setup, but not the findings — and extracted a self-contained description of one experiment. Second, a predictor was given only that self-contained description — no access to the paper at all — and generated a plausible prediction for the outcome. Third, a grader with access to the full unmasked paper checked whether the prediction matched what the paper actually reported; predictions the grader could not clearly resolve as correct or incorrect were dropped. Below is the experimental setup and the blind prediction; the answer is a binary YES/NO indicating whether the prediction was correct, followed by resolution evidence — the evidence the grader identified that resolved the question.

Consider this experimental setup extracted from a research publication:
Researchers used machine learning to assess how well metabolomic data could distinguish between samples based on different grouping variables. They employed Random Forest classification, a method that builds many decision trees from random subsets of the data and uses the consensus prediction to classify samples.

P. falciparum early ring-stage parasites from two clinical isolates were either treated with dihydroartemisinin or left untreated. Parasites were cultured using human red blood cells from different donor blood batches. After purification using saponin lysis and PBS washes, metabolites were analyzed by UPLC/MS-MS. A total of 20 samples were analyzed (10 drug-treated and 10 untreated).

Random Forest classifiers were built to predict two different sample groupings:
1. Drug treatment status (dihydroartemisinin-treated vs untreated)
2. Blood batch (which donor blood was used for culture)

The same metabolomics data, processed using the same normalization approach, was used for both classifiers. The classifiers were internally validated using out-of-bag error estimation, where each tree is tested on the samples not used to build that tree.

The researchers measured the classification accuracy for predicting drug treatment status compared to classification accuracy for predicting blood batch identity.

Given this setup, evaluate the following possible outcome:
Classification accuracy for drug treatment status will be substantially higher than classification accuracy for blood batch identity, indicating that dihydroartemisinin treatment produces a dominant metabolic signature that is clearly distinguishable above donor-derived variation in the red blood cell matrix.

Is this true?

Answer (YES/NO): NO